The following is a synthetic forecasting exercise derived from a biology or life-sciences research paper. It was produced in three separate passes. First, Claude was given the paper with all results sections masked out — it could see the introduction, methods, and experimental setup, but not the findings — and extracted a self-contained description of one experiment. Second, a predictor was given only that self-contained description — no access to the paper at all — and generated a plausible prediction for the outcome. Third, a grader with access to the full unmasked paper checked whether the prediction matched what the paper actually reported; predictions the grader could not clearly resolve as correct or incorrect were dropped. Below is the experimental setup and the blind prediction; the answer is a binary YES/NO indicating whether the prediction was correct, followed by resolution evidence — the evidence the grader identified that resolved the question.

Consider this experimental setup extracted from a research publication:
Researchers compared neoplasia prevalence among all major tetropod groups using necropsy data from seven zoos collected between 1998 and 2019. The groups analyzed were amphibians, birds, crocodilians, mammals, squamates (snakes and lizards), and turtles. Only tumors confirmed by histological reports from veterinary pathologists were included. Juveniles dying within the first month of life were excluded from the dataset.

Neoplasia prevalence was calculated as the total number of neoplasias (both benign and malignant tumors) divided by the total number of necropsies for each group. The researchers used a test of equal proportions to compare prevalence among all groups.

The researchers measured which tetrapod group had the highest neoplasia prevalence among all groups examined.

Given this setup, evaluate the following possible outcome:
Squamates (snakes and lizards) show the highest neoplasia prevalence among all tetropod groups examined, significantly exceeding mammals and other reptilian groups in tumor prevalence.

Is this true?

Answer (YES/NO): NO